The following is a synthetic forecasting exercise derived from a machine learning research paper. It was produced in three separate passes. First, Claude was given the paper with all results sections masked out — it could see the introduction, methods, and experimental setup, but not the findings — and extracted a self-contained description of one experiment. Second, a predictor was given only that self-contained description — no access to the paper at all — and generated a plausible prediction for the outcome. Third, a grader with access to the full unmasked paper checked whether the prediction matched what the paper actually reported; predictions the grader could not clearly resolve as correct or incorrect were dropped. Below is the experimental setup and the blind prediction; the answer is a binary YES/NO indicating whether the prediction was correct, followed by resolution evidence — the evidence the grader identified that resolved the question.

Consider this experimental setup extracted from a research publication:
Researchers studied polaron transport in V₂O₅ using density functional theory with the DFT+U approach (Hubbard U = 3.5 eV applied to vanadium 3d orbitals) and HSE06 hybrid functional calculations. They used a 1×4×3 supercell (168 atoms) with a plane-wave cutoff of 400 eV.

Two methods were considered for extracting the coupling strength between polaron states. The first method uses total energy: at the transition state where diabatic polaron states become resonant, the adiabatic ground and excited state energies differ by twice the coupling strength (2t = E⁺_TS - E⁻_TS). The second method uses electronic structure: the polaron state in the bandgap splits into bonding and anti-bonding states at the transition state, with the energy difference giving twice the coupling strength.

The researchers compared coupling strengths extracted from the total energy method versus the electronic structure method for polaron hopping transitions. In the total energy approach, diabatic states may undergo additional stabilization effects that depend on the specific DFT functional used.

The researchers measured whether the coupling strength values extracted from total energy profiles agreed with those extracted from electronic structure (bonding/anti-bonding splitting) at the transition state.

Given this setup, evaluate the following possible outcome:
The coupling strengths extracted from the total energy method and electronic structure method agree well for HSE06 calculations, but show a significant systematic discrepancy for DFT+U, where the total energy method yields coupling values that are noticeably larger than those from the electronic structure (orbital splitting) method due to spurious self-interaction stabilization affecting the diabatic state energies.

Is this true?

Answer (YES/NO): NO